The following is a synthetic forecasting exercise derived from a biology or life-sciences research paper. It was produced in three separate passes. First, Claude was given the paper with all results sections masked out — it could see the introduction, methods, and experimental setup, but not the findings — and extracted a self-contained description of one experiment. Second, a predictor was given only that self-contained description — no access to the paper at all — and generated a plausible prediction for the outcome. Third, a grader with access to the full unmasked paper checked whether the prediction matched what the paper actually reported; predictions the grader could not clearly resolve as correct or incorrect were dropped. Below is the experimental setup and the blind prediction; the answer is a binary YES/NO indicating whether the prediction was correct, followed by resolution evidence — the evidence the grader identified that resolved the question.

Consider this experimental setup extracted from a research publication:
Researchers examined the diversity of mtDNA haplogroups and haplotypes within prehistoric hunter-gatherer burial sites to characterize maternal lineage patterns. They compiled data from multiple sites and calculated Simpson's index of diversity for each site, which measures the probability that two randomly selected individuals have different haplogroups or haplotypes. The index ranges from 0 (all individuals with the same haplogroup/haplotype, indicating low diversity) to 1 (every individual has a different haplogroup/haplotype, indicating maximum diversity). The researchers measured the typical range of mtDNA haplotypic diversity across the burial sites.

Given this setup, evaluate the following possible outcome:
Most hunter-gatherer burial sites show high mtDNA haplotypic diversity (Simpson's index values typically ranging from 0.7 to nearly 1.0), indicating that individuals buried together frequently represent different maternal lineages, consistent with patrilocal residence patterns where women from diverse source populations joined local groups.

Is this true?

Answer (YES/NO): NO